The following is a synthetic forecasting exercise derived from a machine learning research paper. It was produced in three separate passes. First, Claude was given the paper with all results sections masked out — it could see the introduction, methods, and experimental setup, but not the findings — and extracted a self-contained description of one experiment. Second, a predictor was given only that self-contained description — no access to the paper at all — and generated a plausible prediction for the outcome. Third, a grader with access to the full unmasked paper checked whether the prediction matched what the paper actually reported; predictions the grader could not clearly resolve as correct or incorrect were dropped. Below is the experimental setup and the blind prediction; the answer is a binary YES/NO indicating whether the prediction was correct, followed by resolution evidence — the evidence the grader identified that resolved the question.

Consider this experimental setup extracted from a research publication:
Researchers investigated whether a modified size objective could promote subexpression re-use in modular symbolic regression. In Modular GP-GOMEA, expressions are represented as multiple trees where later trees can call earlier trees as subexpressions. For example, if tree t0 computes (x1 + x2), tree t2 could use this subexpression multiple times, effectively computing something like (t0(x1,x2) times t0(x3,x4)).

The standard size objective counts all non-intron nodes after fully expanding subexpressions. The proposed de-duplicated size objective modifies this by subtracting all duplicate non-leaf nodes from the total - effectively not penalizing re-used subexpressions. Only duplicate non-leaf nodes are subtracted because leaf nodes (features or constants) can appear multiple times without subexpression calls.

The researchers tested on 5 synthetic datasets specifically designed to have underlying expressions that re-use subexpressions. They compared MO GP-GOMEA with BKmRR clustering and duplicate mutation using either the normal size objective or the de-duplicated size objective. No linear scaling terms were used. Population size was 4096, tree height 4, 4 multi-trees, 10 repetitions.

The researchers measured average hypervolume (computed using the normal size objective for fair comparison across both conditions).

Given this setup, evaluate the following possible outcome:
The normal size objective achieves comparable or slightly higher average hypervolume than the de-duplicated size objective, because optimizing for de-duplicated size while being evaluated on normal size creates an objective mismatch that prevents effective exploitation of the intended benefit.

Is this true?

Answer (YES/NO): NO